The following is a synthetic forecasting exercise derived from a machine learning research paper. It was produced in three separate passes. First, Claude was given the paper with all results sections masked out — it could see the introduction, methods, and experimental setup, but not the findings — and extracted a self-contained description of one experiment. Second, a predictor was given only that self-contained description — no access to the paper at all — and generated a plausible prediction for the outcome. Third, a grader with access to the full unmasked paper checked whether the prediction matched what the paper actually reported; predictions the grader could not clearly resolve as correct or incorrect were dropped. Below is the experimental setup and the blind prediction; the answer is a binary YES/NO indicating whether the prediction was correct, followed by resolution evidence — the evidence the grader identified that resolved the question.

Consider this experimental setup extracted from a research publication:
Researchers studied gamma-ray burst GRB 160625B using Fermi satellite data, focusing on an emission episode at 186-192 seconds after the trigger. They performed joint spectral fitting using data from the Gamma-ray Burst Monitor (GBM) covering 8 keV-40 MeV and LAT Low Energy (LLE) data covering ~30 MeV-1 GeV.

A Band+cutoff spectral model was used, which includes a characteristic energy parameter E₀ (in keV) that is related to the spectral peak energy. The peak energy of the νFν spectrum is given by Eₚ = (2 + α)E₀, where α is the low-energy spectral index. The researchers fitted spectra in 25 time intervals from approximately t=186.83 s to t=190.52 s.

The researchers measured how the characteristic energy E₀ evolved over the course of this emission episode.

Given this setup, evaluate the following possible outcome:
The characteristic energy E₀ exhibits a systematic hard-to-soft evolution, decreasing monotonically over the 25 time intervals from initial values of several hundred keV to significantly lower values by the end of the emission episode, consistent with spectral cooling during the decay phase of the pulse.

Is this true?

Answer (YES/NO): NO